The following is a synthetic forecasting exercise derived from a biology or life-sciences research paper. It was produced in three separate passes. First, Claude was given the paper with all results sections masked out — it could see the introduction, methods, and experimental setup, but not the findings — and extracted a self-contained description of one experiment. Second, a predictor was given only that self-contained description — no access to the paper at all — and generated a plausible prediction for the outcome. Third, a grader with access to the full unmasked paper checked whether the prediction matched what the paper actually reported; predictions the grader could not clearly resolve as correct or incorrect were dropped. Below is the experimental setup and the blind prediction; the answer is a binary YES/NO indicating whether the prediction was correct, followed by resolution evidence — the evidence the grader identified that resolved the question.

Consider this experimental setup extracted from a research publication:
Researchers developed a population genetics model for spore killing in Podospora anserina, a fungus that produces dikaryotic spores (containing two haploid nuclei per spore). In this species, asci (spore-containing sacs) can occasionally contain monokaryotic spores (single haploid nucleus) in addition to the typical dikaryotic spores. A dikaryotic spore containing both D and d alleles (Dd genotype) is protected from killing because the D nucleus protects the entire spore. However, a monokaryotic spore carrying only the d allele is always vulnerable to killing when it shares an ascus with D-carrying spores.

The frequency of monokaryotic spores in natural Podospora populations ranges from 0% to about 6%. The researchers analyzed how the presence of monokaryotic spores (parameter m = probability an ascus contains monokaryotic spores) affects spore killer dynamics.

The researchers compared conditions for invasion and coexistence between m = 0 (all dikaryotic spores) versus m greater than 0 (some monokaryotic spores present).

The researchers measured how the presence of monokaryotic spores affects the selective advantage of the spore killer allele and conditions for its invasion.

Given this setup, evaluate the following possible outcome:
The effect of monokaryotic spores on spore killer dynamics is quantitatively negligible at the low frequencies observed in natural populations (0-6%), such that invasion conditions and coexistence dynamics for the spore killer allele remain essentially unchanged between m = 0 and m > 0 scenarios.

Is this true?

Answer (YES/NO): YES